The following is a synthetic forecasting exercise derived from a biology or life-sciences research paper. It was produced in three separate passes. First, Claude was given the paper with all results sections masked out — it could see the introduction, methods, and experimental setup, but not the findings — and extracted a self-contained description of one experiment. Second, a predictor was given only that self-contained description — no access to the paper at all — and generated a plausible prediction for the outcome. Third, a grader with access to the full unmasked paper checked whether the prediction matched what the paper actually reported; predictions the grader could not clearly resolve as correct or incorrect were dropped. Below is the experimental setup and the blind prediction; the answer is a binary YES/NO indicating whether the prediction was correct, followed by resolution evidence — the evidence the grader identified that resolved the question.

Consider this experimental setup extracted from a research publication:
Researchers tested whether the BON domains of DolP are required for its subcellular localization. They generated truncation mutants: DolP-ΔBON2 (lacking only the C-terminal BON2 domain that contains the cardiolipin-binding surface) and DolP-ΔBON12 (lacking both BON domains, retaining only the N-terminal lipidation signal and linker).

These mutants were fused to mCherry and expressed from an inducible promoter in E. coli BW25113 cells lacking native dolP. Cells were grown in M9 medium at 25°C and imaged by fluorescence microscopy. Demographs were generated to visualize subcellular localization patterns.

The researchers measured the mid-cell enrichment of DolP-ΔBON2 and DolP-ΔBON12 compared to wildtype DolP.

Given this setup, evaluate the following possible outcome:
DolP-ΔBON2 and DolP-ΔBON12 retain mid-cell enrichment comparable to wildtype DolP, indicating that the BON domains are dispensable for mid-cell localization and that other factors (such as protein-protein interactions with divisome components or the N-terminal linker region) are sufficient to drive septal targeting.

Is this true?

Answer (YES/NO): NO